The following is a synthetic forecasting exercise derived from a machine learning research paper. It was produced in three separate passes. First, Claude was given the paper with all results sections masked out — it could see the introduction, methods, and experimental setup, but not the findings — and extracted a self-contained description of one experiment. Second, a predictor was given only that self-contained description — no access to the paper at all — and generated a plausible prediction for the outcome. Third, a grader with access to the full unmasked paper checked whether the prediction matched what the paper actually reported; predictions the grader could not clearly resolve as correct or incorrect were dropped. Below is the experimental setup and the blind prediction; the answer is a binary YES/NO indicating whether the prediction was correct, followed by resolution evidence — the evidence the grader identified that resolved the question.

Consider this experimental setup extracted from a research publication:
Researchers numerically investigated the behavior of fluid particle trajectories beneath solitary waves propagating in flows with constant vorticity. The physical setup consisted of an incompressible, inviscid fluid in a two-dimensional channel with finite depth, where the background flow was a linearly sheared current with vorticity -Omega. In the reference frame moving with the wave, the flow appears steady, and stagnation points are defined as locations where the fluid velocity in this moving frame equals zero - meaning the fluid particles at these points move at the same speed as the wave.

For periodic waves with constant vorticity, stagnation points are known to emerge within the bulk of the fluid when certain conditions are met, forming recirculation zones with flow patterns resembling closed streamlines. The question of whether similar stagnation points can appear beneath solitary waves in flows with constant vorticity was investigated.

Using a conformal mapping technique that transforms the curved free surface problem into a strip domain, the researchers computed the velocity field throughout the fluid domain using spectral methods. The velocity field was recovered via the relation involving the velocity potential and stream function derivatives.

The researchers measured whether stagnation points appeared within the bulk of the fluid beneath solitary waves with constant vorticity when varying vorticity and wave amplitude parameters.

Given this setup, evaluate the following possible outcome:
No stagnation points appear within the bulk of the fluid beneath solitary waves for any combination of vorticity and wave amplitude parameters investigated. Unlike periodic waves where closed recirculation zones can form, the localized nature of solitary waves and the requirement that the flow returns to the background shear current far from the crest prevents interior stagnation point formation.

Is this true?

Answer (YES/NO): NO